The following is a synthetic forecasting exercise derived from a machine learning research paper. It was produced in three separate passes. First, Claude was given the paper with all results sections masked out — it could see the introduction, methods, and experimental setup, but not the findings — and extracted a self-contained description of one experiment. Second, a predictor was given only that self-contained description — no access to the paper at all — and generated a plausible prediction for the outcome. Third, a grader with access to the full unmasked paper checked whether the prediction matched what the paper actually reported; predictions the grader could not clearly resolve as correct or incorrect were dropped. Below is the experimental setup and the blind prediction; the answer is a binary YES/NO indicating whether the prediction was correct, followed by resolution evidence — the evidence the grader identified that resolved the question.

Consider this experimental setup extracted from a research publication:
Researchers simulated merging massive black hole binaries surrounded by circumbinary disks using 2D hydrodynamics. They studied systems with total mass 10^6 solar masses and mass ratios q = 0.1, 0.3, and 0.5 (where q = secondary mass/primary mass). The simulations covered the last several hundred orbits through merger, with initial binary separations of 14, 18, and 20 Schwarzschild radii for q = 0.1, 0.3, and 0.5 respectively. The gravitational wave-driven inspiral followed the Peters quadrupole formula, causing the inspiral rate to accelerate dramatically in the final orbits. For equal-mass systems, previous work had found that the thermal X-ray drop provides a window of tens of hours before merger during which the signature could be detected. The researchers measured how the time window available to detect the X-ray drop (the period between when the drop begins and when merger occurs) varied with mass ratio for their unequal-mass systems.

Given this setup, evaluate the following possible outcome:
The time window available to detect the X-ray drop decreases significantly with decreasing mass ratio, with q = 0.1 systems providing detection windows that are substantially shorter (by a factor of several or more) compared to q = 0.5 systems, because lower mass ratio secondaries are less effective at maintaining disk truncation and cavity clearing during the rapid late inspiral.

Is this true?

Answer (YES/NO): NO